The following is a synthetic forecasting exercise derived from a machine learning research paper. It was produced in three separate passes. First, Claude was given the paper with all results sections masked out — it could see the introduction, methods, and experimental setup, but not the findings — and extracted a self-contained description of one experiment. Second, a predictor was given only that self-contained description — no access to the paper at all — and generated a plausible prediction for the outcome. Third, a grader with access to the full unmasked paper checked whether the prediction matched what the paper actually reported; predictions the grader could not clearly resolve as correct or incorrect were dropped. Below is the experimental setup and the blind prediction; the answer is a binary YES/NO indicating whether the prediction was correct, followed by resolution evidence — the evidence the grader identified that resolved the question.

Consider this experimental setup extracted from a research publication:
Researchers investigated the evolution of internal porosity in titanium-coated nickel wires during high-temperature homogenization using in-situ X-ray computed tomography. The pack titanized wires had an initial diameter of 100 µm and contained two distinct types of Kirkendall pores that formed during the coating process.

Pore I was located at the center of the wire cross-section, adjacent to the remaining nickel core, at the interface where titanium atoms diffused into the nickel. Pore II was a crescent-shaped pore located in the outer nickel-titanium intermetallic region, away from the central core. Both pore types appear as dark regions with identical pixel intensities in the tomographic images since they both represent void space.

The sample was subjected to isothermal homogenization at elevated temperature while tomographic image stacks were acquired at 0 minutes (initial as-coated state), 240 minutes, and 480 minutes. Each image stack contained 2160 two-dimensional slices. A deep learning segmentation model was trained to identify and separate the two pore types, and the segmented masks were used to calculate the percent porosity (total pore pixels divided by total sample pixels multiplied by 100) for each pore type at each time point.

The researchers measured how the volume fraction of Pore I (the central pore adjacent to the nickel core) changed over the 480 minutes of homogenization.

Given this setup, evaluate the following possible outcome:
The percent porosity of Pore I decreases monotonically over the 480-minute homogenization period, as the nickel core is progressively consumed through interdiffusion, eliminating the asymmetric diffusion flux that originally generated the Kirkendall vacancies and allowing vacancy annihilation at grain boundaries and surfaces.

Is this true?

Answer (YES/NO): NO